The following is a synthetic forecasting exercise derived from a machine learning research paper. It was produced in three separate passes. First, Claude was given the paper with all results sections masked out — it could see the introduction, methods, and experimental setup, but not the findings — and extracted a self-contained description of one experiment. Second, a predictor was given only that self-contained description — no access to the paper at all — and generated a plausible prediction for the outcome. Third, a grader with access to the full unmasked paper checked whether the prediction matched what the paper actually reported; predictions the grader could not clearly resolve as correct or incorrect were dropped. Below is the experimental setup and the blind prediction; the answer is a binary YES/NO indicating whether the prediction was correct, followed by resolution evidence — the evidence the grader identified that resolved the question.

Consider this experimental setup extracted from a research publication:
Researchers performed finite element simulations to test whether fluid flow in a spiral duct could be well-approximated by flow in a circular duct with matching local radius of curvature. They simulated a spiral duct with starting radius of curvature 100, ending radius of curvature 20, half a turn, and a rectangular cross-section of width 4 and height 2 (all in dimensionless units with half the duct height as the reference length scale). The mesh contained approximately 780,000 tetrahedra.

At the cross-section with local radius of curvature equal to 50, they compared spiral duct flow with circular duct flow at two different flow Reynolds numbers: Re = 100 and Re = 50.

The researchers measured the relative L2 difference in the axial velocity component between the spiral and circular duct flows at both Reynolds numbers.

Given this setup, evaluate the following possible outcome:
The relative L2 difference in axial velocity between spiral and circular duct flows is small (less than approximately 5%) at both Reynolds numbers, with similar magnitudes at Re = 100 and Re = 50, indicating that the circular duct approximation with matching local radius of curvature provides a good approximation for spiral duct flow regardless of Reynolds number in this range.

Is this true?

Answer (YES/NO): NO